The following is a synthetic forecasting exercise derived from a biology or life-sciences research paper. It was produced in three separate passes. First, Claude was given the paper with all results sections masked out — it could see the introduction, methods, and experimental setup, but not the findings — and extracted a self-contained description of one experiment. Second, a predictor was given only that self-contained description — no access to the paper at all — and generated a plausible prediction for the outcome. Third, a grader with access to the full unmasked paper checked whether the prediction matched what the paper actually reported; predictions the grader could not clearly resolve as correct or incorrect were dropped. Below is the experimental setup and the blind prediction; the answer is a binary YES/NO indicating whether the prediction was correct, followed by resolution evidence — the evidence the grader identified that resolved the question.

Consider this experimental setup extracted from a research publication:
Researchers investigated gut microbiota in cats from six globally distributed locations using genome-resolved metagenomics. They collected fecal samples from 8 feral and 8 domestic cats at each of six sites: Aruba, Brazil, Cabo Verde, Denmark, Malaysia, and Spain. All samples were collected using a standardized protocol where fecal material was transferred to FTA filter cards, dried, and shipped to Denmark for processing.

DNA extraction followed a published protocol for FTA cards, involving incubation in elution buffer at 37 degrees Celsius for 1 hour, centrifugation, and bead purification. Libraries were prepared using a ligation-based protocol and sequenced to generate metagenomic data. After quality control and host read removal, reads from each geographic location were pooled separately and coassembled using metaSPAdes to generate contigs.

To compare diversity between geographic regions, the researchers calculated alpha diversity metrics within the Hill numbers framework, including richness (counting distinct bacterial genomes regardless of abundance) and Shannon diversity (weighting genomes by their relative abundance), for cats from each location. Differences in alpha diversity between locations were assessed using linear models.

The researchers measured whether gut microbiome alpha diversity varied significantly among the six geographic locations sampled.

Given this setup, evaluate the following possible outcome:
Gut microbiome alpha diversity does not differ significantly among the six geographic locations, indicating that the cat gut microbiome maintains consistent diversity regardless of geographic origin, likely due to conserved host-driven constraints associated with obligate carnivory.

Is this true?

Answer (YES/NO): NO